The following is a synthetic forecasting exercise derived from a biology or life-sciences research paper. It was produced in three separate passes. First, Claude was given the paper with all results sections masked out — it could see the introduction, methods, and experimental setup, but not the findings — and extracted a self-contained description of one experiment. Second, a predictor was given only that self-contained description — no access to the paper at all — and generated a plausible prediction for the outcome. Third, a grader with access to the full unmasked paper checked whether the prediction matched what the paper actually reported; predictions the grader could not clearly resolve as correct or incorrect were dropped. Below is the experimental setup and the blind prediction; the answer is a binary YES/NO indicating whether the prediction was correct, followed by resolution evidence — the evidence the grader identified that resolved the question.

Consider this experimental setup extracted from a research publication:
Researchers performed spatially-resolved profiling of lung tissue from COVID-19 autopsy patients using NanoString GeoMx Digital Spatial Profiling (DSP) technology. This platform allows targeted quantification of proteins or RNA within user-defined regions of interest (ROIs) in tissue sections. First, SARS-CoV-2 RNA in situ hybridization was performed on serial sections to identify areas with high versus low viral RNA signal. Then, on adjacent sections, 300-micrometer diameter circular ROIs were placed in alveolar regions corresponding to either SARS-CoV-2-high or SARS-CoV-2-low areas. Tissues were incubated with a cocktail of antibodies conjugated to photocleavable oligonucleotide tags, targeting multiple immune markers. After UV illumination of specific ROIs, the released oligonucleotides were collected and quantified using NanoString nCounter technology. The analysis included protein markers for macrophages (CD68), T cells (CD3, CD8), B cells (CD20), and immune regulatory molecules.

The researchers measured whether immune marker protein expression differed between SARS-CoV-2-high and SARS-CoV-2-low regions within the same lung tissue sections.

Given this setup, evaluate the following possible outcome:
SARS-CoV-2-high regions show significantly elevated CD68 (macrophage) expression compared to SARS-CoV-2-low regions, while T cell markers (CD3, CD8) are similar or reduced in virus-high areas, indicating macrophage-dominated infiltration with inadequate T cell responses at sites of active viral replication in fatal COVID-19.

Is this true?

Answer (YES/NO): NO